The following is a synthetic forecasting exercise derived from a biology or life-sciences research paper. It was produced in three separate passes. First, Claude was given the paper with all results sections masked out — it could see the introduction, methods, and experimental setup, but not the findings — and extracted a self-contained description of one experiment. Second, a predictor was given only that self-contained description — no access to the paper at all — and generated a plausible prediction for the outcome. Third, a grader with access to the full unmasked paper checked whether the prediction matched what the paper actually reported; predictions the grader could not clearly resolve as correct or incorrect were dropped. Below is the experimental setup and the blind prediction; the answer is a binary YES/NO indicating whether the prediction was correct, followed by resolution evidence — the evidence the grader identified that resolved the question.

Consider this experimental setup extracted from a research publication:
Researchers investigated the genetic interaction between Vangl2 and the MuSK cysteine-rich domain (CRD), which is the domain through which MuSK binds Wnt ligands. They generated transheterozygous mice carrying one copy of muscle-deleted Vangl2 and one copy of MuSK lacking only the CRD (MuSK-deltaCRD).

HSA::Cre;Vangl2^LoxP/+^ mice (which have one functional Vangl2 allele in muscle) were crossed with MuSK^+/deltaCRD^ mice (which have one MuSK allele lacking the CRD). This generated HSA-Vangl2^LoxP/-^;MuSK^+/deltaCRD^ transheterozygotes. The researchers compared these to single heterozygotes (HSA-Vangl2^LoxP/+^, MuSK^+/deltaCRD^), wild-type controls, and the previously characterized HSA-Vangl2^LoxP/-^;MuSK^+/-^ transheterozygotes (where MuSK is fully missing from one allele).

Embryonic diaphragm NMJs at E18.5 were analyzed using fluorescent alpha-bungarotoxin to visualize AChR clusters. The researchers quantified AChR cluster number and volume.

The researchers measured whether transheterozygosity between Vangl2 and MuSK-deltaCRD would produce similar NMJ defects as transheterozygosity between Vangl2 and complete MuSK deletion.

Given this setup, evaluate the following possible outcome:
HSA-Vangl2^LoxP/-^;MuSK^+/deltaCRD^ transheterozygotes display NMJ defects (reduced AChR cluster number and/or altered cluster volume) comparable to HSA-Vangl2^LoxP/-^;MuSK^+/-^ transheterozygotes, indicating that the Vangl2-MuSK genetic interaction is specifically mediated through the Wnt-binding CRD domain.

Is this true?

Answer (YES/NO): NO